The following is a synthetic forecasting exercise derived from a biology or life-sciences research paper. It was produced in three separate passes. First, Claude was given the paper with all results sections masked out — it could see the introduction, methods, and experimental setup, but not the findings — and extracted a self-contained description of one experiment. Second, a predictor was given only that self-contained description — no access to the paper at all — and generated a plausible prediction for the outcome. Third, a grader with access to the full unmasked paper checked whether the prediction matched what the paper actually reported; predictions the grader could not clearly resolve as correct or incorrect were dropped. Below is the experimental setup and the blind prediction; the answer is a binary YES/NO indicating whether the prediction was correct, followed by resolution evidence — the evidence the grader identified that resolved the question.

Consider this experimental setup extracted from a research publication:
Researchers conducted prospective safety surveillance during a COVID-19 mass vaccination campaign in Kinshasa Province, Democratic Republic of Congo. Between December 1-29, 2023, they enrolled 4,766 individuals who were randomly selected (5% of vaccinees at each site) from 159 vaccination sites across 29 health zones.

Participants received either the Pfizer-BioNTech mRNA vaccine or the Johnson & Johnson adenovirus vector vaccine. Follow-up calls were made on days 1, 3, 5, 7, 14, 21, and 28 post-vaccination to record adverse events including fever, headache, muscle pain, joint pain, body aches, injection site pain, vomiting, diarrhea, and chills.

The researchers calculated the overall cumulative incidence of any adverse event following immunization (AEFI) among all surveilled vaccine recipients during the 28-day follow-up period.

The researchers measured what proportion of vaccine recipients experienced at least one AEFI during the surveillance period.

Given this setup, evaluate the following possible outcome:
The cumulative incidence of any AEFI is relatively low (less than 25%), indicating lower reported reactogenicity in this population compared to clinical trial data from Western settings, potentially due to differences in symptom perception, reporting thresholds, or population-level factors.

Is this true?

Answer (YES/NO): YES